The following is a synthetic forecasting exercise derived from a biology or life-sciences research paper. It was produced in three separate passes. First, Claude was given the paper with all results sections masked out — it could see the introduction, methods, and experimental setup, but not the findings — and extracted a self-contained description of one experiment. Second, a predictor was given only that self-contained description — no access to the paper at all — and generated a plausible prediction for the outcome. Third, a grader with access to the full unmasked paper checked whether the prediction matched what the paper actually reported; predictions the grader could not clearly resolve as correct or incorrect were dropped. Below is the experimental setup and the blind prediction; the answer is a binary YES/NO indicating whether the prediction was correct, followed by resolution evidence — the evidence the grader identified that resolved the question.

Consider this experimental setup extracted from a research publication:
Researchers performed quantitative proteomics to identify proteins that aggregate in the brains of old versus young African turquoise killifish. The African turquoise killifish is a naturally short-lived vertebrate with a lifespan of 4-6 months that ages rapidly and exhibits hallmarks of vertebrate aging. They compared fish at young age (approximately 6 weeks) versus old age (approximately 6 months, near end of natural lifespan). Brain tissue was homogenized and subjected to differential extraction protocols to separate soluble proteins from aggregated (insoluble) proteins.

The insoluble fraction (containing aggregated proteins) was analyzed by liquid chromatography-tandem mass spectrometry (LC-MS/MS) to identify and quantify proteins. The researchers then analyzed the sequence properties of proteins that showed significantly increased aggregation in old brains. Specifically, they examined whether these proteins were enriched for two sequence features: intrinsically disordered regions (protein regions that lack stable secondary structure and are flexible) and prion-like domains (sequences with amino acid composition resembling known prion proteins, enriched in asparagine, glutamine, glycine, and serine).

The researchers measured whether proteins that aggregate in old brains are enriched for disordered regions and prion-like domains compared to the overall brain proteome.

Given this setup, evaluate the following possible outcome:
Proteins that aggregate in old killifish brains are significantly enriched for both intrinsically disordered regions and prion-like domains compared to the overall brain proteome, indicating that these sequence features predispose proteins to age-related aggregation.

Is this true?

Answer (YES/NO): YES